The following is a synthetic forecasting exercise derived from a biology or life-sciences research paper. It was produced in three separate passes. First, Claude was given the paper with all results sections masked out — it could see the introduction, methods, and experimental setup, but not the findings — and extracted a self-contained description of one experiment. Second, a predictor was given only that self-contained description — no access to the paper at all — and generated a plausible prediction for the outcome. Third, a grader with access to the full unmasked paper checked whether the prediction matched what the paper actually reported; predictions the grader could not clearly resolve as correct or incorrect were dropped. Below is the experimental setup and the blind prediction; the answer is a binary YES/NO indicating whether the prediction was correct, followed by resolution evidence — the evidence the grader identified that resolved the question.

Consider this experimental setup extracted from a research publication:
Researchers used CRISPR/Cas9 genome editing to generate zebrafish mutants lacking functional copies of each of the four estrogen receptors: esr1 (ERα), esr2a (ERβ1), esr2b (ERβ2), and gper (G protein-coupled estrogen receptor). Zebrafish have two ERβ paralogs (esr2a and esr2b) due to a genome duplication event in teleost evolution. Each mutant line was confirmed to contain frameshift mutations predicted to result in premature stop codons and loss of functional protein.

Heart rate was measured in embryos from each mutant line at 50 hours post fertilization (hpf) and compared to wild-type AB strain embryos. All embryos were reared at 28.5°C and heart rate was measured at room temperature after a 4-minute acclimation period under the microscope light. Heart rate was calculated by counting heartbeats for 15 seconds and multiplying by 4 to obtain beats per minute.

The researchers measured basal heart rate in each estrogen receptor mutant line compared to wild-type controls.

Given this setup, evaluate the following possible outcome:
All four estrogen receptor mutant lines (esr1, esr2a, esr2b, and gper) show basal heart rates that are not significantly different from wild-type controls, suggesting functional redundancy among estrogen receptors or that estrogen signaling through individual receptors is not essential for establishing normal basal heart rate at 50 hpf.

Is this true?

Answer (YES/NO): NO